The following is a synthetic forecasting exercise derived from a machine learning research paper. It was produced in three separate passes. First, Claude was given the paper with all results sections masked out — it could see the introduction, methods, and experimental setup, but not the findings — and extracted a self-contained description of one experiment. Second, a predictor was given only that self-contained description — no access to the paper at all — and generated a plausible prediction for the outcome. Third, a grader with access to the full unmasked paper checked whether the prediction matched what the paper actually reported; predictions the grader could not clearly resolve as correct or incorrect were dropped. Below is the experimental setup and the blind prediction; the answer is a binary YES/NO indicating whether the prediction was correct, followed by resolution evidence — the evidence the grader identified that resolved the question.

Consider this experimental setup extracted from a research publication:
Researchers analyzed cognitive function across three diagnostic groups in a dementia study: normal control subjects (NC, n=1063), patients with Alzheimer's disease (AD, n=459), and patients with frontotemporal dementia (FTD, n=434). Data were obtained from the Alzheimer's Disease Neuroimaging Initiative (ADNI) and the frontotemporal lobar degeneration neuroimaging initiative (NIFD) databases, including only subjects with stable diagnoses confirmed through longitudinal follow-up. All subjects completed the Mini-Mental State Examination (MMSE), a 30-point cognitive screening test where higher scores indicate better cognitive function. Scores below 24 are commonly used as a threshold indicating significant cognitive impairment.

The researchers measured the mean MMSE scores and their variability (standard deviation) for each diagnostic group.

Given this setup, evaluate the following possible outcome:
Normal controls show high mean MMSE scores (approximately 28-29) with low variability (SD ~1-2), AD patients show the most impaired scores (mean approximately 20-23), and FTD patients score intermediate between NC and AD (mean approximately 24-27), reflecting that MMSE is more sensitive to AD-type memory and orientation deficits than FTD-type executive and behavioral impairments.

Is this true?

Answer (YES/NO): YES